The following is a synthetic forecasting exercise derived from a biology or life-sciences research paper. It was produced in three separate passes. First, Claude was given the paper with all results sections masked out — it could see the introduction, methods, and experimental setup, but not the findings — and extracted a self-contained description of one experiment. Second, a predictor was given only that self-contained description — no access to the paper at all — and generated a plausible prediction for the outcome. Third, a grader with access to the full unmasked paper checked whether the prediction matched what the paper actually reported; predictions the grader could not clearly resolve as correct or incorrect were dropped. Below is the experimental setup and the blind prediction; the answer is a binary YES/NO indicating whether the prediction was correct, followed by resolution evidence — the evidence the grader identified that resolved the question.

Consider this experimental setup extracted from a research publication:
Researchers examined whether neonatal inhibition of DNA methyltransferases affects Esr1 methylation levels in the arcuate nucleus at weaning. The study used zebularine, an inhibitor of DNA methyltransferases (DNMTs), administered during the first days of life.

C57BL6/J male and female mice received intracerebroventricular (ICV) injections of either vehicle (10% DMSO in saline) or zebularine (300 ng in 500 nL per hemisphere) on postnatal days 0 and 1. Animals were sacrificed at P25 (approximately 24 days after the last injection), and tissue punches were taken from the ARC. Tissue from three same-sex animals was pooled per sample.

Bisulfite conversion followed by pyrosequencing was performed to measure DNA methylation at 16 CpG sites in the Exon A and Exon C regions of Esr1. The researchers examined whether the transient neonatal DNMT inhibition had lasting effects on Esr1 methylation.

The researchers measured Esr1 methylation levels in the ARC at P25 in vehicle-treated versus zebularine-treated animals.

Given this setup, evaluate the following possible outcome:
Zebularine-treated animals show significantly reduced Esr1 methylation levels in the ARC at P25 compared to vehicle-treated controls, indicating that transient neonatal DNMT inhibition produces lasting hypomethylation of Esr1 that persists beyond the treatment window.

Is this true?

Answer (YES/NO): NO